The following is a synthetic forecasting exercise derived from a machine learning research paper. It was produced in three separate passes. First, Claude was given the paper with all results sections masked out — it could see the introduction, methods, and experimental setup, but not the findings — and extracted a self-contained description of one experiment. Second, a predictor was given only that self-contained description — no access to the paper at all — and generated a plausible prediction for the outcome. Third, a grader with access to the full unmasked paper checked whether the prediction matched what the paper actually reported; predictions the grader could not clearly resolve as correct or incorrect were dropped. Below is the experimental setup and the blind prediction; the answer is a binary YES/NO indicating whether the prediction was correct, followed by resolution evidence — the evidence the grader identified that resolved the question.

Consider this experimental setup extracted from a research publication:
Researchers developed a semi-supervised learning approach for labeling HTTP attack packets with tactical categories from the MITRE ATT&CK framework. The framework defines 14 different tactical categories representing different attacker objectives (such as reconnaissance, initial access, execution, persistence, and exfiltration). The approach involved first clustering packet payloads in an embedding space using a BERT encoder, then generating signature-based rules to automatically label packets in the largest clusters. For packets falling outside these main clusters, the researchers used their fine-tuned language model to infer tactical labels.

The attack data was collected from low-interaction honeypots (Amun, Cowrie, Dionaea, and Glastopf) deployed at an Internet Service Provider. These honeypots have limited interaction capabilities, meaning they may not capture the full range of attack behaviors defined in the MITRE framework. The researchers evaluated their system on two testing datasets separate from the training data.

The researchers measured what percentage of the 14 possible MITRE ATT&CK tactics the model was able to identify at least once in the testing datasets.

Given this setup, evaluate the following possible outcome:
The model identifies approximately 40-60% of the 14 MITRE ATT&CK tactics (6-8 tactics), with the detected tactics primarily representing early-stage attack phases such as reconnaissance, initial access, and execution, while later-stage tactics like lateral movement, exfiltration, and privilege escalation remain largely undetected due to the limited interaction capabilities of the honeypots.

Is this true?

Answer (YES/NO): YES